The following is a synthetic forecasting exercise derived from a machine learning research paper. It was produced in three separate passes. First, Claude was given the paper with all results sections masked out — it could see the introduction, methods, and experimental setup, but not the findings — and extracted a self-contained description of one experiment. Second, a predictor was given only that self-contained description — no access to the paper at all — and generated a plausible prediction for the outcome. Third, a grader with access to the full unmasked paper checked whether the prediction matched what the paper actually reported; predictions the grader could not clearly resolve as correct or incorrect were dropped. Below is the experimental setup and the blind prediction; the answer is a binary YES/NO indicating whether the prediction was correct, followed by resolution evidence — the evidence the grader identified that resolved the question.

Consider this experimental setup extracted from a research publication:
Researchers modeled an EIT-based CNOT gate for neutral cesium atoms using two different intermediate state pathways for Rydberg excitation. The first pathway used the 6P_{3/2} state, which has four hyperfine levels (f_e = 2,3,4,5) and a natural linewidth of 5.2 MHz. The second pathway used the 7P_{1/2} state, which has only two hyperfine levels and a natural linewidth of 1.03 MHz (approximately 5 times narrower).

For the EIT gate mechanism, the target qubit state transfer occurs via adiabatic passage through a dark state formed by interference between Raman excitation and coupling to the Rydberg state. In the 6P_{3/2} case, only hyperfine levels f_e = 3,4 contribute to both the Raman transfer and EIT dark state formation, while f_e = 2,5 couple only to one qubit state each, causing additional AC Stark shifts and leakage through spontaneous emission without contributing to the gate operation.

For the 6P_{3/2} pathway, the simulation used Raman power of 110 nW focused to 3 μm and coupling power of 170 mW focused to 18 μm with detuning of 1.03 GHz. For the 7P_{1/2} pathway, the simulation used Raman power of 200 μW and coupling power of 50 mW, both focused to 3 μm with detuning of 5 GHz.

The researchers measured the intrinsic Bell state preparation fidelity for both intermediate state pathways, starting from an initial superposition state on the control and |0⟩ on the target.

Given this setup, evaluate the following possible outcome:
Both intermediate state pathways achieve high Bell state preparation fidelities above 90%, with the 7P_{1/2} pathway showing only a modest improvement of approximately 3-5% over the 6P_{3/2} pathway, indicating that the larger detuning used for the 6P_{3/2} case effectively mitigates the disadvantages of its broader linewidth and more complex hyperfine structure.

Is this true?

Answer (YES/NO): NO